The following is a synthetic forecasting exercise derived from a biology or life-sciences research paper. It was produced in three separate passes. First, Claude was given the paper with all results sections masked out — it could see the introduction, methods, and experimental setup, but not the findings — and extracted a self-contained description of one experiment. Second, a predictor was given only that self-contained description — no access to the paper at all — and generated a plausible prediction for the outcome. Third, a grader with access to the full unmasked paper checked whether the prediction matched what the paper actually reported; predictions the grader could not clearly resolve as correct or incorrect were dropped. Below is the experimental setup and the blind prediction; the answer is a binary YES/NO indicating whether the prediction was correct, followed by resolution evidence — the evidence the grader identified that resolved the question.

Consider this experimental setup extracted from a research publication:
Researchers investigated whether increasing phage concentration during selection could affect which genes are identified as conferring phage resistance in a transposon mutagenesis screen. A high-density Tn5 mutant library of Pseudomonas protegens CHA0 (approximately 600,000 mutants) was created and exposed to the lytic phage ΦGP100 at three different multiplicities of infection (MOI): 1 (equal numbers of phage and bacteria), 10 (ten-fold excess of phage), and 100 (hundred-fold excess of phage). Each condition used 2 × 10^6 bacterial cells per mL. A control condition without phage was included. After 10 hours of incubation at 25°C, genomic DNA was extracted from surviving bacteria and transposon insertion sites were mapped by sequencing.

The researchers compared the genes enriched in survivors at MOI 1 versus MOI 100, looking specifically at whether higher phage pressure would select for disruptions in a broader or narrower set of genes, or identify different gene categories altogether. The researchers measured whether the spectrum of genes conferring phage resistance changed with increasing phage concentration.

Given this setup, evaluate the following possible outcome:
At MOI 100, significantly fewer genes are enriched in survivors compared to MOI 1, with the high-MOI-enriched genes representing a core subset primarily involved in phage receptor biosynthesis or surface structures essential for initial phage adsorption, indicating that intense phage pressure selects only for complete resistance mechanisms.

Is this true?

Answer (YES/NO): NO